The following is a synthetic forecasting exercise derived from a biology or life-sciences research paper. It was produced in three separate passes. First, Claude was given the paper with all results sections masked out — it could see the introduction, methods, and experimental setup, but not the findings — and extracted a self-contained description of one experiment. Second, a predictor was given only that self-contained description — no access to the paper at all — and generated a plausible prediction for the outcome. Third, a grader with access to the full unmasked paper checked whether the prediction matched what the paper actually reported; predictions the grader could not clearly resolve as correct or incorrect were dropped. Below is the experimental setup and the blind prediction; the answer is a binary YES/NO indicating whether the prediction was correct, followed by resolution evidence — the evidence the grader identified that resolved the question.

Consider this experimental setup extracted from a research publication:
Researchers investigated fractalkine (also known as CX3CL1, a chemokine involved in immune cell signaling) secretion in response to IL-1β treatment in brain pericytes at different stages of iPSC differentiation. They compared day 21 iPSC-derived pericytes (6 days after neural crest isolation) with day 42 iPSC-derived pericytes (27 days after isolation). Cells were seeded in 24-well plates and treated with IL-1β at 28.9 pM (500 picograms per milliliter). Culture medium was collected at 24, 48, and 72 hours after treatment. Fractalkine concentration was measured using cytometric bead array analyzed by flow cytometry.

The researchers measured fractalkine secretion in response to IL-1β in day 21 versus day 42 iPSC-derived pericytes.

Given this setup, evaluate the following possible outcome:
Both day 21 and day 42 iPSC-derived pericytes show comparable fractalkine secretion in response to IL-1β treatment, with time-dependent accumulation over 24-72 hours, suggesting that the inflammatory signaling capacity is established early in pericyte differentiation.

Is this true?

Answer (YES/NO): NO